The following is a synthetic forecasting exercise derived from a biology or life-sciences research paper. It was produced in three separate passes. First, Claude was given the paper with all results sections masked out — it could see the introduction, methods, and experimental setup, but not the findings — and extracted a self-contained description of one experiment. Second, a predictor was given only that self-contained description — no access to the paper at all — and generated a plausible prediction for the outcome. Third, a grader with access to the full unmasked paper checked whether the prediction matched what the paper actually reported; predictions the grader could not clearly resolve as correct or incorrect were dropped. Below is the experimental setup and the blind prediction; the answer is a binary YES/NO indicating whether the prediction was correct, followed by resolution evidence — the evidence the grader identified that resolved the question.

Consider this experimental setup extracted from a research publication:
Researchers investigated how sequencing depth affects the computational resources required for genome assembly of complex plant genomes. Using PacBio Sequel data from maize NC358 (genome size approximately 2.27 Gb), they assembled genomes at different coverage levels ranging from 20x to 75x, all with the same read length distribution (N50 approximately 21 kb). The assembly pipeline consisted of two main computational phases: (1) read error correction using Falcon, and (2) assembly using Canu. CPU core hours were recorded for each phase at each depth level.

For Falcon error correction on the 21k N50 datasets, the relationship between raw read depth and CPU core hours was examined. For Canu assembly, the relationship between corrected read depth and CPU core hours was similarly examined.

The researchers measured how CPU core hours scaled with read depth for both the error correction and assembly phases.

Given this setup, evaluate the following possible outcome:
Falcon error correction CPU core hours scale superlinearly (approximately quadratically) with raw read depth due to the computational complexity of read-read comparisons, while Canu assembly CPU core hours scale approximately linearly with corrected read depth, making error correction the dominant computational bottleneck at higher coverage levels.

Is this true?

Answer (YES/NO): NO